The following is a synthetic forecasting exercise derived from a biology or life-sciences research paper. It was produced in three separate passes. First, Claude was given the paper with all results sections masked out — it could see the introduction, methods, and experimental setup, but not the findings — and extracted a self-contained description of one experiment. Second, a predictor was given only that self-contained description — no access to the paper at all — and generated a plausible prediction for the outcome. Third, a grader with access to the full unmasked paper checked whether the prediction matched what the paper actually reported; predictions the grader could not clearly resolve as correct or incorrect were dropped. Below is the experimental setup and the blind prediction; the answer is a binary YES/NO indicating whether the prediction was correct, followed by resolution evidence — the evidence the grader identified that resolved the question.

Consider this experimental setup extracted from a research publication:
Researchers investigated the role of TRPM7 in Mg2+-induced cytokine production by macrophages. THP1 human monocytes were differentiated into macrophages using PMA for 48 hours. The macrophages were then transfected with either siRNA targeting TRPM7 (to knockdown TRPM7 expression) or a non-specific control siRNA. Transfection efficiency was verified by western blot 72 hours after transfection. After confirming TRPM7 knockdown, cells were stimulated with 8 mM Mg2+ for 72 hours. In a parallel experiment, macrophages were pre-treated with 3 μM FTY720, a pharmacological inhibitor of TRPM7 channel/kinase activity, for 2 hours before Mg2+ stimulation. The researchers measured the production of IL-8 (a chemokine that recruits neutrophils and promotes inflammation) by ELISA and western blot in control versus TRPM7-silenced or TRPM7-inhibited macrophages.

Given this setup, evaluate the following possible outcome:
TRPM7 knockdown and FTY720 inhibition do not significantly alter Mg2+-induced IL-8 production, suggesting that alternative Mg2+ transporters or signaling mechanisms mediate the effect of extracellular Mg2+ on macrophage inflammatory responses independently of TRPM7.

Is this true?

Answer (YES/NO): NO